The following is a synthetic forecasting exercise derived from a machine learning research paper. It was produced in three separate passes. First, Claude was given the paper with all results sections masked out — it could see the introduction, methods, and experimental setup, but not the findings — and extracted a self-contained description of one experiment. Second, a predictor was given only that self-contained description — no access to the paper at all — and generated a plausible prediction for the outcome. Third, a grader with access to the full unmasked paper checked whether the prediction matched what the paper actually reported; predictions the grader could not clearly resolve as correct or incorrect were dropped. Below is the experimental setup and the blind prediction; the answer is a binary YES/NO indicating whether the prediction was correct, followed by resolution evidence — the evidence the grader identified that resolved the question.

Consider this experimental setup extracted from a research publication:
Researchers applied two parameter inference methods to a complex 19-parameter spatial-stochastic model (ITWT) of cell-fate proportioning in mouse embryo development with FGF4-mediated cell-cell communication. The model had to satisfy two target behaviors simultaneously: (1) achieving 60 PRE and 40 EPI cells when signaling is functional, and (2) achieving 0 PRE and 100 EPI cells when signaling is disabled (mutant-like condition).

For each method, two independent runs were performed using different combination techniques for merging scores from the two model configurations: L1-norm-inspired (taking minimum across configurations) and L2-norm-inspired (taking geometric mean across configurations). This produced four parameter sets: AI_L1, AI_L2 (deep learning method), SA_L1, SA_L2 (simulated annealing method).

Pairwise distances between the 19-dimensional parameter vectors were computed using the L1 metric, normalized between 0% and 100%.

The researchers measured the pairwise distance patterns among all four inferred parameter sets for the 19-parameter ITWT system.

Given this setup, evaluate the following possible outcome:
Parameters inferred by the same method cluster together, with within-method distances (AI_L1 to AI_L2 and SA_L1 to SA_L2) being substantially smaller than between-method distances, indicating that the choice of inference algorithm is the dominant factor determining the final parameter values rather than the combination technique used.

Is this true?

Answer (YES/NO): NO